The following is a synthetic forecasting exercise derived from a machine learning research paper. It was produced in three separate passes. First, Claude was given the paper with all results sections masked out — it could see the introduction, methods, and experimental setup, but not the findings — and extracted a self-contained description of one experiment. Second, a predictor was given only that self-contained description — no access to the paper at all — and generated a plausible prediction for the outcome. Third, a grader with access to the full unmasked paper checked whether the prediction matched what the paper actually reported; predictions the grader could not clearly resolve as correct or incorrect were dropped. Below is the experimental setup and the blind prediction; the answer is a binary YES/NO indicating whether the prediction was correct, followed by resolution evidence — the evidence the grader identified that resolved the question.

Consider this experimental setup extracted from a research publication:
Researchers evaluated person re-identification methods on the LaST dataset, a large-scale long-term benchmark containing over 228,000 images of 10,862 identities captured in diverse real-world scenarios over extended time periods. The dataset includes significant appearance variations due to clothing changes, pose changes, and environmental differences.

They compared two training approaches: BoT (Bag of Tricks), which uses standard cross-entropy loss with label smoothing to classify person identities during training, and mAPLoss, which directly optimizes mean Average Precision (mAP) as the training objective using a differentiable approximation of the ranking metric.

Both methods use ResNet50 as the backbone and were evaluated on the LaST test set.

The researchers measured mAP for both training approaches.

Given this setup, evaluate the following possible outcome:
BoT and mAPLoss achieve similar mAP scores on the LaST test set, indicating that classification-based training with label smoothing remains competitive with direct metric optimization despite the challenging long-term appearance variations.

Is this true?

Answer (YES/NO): NO